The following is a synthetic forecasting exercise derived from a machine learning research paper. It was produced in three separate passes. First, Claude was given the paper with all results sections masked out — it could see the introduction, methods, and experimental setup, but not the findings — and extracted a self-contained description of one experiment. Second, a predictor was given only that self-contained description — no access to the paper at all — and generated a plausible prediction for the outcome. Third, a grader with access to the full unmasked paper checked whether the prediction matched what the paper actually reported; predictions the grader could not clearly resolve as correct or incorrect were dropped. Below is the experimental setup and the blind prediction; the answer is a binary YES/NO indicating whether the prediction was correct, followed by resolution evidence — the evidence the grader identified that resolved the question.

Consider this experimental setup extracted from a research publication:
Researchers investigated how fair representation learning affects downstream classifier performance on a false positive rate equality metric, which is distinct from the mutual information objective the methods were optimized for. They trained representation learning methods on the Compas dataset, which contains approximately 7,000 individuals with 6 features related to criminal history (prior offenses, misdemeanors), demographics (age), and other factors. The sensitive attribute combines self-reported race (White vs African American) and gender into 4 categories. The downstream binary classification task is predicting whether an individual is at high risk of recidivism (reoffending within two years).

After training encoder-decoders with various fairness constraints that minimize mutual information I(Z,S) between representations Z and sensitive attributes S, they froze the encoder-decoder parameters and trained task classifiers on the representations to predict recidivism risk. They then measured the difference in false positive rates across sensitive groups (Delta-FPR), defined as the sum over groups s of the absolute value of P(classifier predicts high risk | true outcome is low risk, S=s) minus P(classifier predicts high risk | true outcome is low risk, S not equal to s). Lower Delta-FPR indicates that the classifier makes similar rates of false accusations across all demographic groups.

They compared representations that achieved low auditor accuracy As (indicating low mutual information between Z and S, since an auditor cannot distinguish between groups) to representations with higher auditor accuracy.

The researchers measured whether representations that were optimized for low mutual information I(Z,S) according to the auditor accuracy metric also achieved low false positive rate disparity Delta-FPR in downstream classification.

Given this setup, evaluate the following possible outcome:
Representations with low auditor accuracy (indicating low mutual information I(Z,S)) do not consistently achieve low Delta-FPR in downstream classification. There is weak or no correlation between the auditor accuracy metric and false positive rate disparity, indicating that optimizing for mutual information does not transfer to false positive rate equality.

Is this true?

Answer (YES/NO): NO